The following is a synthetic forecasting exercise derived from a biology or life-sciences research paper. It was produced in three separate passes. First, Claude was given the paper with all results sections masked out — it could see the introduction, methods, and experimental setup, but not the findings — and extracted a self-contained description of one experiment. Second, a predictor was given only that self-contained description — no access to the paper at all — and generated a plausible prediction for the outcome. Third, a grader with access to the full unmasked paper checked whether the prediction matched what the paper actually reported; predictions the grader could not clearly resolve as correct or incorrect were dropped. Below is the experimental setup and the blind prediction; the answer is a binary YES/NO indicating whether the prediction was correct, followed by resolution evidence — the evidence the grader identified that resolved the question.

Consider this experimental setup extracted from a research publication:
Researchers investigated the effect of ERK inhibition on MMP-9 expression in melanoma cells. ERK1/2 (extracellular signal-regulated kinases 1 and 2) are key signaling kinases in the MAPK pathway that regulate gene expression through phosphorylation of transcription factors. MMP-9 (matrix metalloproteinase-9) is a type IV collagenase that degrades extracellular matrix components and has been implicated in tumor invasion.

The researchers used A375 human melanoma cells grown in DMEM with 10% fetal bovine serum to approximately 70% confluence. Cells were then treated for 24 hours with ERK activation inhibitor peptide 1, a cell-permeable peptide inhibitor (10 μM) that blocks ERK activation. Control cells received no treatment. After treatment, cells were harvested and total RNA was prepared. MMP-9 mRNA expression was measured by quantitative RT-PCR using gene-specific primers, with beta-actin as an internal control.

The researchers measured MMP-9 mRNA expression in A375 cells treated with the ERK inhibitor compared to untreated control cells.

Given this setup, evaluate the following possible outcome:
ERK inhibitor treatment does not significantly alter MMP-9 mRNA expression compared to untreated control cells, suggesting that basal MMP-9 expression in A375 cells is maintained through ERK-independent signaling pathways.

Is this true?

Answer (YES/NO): NO